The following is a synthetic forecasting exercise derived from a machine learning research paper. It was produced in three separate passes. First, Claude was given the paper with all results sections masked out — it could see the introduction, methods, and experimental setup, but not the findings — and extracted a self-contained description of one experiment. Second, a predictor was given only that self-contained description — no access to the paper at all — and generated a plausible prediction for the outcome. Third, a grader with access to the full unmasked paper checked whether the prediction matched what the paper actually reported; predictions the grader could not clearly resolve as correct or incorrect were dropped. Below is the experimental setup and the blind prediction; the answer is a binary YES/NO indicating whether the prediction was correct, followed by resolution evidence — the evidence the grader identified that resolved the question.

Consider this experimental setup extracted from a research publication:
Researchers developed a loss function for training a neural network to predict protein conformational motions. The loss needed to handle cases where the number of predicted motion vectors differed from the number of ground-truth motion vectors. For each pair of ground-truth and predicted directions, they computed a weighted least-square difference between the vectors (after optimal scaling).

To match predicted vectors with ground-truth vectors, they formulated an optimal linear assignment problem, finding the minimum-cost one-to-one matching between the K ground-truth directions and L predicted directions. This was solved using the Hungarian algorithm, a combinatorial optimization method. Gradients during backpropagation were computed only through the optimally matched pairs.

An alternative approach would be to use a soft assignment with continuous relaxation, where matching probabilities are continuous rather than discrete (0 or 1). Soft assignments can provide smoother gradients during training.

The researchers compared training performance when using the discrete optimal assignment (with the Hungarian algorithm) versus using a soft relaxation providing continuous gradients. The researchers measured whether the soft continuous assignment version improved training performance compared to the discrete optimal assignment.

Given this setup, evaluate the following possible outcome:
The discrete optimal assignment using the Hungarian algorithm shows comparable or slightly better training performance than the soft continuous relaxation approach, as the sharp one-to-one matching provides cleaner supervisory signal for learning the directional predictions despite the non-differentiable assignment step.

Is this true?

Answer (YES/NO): YES